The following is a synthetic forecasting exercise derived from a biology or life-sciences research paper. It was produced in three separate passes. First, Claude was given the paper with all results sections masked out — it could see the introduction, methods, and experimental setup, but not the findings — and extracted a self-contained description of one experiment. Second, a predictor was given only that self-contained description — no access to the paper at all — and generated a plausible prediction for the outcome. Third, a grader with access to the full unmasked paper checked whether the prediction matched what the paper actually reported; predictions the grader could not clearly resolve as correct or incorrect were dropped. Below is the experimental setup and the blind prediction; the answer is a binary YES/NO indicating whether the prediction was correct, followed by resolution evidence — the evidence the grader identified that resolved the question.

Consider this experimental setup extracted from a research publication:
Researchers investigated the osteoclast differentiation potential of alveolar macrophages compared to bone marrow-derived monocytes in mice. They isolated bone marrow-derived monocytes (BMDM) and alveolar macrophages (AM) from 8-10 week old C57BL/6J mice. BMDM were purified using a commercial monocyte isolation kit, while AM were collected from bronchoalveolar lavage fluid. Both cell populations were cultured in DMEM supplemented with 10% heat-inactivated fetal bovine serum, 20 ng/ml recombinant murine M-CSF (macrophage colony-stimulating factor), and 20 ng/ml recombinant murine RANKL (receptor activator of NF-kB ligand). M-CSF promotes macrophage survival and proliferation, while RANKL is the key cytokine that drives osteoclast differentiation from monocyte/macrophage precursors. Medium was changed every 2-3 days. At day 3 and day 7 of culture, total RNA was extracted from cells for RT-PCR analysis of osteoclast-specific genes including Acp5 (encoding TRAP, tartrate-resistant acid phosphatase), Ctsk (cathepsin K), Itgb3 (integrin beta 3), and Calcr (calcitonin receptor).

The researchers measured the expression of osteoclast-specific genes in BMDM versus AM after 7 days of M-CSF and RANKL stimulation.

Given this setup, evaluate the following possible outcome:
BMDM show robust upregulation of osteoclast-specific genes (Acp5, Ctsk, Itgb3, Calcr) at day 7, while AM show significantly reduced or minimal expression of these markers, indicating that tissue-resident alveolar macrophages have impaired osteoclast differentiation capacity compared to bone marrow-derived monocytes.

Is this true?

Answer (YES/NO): NO